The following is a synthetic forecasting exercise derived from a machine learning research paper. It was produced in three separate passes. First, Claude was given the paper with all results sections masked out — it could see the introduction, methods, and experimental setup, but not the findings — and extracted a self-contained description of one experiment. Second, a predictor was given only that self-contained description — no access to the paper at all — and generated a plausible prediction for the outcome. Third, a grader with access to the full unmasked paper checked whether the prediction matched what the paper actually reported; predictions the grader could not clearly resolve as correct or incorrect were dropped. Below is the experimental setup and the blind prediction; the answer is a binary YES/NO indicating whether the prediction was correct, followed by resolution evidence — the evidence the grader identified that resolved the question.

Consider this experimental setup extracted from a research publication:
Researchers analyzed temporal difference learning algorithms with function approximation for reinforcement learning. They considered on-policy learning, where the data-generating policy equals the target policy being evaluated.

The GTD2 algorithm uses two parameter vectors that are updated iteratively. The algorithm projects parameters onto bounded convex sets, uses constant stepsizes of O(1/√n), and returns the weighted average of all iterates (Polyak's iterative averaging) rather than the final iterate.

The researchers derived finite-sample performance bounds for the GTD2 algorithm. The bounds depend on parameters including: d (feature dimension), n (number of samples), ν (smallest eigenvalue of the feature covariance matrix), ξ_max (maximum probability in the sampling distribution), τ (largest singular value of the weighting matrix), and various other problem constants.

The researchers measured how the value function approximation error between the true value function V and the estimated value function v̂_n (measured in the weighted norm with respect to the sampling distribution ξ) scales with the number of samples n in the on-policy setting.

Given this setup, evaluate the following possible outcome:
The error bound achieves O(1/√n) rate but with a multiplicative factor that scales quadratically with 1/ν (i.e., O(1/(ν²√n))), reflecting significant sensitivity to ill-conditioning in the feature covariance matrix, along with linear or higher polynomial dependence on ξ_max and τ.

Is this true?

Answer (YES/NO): NO